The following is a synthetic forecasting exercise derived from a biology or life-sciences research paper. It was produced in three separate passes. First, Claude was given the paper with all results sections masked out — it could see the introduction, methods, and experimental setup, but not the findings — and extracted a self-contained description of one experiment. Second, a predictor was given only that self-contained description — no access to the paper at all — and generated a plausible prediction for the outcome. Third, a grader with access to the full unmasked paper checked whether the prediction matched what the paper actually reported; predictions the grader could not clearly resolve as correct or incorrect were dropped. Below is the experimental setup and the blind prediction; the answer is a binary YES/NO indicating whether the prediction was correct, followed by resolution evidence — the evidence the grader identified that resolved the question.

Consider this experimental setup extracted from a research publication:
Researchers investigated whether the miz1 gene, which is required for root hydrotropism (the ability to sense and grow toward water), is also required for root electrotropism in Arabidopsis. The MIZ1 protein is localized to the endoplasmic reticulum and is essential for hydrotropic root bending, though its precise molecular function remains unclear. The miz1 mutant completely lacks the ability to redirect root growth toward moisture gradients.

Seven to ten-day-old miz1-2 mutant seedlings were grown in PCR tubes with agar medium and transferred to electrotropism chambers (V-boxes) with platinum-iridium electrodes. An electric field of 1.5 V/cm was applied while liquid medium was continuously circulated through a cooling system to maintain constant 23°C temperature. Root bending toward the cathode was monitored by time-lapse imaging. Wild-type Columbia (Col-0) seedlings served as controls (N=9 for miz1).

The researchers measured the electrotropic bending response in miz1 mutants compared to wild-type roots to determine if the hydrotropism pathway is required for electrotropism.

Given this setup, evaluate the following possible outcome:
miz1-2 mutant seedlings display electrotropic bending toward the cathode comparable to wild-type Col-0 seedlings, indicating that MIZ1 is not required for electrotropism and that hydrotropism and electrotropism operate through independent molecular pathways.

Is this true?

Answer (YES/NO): NO